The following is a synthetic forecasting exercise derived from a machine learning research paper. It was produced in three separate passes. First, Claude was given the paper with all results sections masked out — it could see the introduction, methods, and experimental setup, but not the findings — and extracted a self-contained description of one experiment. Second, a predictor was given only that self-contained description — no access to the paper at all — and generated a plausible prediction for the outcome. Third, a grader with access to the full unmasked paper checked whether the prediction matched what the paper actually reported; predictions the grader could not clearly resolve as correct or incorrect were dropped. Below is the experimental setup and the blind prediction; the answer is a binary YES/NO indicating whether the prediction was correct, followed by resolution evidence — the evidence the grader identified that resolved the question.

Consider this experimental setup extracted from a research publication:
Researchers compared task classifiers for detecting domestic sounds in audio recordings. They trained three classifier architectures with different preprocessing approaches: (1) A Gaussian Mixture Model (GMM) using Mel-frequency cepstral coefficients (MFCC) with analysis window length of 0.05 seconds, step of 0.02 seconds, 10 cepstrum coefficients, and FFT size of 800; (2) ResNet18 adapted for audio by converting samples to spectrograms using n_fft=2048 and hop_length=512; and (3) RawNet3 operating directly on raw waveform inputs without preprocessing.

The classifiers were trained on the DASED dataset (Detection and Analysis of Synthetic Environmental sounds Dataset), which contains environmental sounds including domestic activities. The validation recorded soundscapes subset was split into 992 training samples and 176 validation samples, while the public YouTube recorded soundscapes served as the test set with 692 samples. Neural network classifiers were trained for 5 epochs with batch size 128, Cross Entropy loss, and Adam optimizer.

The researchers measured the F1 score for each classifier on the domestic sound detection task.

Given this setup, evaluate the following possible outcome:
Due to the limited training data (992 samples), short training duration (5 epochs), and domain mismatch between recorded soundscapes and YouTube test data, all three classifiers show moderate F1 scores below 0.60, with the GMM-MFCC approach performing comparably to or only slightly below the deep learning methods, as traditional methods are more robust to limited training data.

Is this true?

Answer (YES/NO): NO